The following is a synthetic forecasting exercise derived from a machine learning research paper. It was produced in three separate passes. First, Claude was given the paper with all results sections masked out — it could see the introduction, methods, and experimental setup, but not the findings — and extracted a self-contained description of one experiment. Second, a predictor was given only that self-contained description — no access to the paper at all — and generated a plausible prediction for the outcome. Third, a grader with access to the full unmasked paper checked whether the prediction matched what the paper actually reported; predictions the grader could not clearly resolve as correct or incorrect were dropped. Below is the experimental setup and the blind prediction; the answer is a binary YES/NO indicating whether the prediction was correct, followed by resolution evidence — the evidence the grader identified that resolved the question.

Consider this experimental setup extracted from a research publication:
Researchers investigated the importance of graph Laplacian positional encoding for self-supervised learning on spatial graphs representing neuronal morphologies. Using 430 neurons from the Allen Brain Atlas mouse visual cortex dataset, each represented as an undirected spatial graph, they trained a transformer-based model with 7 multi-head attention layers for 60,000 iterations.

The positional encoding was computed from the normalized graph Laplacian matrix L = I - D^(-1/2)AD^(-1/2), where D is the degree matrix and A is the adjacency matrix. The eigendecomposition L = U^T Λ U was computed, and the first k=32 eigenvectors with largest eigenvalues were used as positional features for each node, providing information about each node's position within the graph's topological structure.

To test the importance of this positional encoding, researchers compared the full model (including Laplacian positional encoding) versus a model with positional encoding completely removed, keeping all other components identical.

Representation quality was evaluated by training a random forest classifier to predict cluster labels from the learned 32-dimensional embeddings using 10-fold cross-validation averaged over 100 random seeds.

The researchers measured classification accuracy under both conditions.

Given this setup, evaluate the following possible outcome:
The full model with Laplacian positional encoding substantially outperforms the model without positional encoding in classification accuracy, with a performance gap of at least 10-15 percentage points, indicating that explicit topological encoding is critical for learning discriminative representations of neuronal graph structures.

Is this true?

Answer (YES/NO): NO